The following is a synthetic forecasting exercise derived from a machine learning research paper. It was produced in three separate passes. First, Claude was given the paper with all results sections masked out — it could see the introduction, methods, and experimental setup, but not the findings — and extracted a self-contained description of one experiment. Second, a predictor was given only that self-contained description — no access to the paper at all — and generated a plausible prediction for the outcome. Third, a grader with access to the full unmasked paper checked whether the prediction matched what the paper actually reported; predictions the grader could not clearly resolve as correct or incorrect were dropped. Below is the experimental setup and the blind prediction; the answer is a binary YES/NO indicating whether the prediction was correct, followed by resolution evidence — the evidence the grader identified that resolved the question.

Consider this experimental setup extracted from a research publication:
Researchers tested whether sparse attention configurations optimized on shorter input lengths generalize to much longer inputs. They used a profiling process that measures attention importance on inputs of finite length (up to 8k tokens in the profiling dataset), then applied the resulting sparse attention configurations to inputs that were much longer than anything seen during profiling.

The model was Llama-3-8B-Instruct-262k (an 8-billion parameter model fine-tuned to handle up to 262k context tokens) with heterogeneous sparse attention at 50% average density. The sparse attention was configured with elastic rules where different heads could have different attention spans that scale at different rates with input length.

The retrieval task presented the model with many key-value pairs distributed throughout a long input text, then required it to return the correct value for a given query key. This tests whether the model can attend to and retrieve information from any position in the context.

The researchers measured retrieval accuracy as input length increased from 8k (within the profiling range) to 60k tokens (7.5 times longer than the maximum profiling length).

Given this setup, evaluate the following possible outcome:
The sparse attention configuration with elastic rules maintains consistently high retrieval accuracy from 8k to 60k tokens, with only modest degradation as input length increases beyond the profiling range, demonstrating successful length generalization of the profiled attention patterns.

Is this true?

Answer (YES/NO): YES